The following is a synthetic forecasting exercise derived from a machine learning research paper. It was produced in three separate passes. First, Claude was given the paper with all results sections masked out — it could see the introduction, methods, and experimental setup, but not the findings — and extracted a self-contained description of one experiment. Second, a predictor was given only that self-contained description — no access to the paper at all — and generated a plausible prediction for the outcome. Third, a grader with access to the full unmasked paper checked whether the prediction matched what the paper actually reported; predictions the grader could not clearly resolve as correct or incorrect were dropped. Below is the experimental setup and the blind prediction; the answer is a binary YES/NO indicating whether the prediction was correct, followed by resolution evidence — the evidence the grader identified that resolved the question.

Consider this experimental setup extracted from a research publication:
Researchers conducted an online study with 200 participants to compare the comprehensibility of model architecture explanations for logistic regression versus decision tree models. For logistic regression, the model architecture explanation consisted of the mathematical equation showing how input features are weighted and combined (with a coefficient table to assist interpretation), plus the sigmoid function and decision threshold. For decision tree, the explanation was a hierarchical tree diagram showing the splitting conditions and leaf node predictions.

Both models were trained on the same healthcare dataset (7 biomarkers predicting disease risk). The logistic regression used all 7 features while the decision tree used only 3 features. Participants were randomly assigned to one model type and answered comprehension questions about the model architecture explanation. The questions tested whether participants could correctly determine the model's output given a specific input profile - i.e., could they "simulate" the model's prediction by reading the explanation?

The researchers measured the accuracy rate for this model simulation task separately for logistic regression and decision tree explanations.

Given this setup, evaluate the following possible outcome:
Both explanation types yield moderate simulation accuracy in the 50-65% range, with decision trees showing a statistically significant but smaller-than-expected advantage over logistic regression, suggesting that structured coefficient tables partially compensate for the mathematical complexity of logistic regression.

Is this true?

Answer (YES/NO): NO